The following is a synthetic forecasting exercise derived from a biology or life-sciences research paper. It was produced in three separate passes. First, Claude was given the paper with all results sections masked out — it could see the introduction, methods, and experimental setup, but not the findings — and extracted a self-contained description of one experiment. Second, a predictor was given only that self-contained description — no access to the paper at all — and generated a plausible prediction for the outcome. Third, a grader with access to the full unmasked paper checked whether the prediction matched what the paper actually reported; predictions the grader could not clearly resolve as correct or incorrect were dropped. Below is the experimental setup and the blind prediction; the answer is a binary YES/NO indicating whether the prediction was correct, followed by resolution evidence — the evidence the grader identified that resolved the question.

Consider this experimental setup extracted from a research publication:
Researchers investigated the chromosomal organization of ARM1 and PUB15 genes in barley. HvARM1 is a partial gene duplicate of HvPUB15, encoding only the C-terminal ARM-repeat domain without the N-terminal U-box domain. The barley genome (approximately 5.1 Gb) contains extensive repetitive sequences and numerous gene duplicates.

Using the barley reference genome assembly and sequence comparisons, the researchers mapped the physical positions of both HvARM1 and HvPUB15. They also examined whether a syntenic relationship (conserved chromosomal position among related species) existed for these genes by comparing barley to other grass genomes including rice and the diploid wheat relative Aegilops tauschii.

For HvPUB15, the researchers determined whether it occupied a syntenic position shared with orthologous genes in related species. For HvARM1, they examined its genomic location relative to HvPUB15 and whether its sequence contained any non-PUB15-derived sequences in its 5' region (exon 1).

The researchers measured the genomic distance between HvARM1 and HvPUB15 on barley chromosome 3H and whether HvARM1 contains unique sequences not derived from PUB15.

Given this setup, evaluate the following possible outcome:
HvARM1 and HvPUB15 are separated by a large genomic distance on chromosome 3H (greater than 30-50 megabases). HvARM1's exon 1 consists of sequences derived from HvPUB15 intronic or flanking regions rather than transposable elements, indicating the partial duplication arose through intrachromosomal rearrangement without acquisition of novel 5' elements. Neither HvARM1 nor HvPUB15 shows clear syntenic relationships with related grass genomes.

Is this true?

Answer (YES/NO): NO